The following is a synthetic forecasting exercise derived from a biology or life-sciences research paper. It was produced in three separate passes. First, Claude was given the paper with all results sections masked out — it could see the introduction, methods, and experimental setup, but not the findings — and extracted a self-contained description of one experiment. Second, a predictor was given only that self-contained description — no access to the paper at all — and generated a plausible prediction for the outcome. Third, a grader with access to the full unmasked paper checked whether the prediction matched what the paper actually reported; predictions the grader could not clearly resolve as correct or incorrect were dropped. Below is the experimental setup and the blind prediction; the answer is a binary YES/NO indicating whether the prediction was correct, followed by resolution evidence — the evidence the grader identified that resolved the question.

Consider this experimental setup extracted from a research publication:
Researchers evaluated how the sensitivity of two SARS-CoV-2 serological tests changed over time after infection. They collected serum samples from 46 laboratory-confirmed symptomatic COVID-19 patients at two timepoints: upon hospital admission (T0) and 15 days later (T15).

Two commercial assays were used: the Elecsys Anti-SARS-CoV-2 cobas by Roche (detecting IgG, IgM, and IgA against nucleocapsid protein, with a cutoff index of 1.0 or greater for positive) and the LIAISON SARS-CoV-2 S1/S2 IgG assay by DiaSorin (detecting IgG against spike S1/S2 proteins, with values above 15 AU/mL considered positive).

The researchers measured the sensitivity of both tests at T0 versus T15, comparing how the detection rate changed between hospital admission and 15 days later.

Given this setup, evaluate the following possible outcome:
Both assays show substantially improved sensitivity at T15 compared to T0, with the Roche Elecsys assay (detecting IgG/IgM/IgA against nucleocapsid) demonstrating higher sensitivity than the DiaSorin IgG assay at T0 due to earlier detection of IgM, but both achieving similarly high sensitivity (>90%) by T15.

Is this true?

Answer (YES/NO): YES